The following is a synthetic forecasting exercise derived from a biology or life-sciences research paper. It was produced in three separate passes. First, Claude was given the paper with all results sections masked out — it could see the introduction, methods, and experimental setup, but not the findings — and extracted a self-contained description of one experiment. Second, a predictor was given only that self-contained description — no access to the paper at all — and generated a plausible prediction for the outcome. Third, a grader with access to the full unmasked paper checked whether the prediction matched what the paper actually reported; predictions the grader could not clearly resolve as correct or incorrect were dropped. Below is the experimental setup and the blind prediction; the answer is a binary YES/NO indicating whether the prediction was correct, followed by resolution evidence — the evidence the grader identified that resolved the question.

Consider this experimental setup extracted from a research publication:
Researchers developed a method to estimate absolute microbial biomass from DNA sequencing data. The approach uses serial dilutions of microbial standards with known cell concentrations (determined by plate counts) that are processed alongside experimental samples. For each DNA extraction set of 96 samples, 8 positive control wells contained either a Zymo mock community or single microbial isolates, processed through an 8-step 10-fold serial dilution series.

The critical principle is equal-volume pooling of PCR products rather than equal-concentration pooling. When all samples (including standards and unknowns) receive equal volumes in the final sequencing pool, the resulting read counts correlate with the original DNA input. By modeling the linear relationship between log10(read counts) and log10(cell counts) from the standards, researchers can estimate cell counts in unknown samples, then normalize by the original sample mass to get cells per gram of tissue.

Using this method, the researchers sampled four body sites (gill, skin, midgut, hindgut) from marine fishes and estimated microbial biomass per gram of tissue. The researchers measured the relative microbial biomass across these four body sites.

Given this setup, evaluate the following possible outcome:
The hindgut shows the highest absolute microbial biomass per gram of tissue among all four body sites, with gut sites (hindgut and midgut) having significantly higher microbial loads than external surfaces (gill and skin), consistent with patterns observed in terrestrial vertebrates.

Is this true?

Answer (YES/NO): NO